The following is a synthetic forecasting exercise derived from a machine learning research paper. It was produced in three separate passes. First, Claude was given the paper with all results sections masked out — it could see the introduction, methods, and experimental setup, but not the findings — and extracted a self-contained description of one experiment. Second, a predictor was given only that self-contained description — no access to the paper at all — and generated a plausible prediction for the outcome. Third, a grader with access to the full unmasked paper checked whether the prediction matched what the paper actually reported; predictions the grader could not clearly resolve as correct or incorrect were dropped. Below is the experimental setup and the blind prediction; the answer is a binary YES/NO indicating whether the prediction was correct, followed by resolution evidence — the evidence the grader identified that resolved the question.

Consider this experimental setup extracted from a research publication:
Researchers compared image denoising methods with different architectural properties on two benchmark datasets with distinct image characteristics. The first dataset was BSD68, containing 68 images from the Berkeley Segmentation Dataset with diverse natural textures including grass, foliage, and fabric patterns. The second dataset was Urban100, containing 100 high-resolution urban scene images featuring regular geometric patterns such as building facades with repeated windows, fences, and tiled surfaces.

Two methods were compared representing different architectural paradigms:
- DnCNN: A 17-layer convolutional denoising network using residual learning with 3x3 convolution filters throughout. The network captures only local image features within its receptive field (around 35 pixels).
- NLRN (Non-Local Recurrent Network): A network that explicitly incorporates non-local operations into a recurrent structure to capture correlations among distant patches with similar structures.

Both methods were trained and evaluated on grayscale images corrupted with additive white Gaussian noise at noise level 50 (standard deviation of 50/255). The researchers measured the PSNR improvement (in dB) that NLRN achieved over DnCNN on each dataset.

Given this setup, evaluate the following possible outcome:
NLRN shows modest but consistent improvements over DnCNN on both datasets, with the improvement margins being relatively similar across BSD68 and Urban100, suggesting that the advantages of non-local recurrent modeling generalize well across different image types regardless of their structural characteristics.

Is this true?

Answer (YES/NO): NO